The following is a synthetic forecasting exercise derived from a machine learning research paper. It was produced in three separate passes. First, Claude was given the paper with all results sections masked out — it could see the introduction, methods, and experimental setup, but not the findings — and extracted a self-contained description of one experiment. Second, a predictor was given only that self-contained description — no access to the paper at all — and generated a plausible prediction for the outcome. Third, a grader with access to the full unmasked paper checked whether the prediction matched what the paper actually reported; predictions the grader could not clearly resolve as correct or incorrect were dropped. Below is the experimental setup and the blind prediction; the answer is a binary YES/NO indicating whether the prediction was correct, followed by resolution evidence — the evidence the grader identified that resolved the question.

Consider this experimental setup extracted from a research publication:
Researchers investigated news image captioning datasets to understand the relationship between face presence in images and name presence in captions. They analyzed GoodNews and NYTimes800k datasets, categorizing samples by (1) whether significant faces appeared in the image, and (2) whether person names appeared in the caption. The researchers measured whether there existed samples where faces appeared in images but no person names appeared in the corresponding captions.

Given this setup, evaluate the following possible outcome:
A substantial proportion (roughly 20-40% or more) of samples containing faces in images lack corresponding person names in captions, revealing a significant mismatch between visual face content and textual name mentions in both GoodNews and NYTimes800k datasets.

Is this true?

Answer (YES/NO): NO